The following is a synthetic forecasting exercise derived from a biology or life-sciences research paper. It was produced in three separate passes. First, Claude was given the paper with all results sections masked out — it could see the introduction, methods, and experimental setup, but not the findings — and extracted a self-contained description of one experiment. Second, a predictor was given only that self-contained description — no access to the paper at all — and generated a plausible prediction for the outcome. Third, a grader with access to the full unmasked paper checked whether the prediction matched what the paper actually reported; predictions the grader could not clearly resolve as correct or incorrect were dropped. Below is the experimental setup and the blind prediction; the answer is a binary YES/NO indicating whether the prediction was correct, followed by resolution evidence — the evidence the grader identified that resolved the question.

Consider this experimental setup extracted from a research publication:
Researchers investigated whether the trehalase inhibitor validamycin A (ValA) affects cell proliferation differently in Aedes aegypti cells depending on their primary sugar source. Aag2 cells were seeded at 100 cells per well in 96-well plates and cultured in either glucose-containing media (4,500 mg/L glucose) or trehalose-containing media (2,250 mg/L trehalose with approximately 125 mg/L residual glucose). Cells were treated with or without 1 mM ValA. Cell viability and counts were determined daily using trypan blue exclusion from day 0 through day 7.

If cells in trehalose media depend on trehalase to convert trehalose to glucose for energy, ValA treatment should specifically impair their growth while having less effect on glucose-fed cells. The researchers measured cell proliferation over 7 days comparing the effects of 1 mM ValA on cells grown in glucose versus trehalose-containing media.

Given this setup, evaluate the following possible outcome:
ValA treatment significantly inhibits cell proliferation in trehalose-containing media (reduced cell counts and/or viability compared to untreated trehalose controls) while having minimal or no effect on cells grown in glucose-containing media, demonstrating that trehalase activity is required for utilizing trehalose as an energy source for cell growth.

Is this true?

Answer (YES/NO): YES